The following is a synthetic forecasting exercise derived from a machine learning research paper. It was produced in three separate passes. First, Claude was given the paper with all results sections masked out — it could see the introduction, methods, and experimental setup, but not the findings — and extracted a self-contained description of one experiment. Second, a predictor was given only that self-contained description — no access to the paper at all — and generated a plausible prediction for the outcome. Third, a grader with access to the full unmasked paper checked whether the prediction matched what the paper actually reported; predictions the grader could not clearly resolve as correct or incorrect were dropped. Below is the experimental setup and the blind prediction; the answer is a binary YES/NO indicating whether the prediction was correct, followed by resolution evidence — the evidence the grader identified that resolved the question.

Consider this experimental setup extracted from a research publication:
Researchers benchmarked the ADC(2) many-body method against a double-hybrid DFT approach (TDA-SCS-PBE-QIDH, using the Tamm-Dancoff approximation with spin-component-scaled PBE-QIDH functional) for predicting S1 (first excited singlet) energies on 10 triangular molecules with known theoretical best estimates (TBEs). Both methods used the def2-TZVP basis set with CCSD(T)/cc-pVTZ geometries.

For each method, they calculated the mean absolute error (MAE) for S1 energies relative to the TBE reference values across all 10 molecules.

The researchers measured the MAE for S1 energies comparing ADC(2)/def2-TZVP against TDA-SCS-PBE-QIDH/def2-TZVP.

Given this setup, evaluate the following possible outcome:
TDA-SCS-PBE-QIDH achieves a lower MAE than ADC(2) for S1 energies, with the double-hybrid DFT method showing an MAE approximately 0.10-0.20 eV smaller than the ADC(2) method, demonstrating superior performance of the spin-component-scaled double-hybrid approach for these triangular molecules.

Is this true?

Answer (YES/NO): NO